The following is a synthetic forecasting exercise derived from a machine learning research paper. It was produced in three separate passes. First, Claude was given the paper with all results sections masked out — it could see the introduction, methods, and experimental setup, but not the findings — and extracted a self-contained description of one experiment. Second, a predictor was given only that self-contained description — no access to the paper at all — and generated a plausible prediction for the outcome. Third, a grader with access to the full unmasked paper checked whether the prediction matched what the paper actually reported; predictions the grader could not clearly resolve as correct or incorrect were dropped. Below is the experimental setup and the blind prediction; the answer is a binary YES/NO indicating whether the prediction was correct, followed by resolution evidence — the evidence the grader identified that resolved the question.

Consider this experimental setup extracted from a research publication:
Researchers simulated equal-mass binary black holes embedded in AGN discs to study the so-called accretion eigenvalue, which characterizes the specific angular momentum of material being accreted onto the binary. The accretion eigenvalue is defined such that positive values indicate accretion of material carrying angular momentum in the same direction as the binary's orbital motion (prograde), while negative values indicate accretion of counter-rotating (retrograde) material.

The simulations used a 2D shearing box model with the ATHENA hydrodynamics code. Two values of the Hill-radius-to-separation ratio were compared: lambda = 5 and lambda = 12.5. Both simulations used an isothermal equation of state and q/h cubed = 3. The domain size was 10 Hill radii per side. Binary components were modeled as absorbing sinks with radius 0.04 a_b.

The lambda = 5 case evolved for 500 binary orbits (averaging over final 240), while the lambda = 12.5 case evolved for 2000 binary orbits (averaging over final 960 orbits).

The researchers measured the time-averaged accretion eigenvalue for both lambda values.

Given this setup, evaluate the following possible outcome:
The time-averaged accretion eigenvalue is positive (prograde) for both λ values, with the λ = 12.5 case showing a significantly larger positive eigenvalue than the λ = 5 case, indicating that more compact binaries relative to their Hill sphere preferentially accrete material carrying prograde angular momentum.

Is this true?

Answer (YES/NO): NO